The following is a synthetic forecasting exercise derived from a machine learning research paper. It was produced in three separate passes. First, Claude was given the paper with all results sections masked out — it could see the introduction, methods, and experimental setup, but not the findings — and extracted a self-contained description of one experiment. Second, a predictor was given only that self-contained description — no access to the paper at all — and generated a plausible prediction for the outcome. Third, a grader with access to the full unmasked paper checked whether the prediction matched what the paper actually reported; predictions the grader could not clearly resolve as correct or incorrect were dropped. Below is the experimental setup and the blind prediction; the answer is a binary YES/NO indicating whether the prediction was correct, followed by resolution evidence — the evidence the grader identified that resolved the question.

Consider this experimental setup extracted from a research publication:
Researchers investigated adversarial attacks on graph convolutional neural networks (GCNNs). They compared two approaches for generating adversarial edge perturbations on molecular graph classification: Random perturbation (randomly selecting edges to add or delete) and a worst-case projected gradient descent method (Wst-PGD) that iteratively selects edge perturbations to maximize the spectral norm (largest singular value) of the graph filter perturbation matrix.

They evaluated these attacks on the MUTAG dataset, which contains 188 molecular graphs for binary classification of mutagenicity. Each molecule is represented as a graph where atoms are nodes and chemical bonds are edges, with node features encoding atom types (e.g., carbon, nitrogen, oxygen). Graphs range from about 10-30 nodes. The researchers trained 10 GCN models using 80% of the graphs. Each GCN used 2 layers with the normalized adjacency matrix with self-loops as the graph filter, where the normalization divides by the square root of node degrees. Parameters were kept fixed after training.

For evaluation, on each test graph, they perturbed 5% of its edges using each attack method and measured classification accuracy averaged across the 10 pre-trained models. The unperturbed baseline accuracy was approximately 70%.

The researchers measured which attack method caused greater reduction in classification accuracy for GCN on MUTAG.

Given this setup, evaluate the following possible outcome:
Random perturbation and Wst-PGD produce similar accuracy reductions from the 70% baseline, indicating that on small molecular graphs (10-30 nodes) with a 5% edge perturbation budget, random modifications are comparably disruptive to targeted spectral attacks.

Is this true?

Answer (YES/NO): NO